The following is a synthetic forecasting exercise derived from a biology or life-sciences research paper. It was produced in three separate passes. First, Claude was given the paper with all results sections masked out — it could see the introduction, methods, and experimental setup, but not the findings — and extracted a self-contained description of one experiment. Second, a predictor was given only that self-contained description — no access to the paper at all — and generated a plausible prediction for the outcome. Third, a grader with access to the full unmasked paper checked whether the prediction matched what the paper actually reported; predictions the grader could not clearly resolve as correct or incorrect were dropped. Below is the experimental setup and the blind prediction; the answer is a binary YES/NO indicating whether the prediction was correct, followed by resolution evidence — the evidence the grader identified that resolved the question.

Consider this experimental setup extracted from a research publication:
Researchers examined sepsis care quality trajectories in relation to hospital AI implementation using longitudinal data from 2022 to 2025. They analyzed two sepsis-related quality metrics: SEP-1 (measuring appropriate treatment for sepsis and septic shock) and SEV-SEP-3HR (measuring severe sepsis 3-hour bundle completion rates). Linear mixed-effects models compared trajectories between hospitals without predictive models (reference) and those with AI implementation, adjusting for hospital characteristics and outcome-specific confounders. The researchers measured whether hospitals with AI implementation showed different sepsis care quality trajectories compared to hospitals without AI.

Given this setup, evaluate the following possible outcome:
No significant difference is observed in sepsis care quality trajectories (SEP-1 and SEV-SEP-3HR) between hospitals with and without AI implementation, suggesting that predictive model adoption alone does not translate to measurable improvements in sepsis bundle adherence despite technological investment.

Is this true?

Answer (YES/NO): NO